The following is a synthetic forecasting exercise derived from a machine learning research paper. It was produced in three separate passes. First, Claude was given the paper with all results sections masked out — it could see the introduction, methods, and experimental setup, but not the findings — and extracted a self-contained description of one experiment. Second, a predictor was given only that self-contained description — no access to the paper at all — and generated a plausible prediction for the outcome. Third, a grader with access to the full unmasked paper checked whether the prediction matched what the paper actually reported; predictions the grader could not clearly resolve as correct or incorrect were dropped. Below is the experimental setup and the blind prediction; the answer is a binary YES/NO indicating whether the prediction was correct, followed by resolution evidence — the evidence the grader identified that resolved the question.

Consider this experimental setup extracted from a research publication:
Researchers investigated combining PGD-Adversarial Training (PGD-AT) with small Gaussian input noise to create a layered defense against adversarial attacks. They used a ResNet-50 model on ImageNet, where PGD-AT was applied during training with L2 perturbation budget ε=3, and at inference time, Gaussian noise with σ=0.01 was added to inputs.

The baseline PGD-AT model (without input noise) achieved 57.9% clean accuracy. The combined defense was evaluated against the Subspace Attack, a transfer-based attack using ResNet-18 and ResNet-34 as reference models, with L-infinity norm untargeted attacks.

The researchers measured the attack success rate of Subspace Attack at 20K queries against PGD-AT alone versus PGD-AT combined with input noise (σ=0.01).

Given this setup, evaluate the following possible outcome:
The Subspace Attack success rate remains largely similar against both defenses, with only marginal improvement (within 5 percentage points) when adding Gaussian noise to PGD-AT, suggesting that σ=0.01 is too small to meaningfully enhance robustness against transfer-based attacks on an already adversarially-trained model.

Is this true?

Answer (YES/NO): NO